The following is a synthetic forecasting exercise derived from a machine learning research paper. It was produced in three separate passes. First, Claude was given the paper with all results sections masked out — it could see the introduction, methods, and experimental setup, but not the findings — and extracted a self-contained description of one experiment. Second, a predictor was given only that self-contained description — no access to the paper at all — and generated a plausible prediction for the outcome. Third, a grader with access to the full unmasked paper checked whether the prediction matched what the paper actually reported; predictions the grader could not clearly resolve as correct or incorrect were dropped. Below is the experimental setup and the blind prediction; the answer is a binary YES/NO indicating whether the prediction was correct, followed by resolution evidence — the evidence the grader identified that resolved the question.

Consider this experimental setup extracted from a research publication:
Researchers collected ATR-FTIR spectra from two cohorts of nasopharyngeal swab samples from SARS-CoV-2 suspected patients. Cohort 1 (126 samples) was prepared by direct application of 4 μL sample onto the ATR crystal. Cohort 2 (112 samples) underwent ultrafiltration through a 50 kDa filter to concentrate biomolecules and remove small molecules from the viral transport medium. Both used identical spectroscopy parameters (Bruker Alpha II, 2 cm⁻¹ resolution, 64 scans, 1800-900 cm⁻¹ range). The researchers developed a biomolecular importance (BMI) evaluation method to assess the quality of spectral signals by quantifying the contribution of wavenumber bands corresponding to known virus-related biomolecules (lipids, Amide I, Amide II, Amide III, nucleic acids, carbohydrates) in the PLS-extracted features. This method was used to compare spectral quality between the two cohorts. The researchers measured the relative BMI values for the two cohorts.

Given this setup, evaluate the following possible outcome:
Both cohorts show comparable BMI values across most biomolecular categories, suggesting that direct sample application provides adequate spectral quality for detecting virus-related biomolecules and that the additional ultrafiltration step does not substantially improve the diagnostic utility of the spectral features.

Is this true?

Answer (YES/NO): NO